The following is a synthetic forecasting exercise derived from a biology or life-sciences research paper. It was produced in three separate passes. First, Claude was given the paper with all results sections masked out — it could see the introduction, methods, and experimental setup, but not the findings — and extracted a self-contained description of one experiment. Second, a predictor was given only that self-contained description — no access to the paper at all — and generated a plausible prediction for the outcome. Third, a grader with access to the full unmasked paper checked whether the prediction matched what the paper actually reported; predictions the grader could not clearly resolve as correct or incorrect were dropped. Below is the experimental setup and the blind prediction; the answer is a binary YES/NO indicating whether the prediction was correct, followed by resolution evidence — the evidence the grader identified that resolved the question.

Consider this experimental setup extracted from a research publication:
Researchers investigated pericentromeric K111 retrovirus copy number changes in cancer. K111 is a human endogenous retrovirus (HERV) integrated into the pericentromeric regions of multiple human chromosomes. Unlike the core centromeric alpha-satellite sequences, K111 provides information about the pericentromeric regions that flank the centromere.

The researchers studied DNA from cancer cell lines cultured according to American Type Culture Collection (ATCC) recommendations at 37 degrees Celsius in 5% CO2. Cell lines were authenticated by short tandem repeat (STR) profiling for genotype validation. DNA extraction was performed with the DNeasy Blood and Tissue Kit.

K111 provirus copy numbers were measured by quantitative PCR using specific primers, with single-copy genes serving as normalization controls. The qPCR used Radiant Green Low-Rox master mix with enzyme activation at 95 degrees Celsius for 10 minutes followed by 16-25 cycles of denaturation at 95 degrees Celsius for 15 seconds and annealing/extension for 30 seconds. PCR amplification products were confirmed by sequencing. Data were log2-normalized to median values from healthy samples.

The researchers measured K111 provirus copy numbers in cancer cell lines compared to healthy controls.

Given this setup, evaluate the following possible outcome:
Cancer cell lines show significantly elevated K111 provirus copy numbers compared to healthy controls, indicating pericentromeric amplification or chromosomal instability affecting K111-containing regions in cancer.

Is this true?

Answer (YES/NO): NO